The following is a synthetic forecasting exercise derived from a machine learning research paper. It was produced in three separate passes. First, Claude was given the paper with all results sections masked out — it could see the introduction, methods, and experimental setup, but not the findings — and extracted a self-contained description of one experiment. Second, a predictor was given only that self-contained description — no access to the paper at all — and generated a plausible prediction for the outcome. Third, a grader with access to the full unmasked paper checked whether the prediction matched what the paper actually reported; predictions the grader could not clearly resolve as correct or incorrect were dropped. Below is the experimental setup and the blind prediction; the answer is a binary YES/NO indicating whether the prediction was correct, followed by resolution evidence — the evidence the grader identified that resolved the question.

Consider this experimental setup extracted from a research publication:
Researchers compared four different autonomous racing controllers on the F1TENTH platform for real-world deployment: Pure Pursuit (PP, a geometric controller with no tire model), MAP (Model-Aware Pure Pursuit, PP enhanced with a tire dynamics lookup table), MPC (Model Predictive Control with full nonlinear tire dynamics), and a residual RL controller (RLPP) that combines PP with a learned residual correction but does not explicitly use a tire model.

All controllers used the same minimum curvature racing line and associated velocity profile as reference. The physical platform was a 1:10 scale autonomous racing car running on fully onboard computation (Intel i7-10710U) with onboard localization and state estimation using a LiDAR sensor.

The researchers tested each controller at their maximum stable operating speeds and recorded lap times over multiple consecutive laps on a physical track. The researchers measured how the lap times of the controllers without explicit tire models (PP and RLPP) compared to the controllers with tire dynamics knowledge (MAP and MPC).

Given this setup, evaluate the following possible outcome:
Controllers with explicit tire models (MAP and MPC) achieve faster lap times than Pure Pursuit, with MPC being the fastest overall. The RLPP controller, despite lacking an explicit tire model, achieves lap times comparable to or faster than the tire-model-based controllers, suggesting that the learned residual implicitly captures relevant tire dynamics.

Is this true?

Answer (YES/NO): NO